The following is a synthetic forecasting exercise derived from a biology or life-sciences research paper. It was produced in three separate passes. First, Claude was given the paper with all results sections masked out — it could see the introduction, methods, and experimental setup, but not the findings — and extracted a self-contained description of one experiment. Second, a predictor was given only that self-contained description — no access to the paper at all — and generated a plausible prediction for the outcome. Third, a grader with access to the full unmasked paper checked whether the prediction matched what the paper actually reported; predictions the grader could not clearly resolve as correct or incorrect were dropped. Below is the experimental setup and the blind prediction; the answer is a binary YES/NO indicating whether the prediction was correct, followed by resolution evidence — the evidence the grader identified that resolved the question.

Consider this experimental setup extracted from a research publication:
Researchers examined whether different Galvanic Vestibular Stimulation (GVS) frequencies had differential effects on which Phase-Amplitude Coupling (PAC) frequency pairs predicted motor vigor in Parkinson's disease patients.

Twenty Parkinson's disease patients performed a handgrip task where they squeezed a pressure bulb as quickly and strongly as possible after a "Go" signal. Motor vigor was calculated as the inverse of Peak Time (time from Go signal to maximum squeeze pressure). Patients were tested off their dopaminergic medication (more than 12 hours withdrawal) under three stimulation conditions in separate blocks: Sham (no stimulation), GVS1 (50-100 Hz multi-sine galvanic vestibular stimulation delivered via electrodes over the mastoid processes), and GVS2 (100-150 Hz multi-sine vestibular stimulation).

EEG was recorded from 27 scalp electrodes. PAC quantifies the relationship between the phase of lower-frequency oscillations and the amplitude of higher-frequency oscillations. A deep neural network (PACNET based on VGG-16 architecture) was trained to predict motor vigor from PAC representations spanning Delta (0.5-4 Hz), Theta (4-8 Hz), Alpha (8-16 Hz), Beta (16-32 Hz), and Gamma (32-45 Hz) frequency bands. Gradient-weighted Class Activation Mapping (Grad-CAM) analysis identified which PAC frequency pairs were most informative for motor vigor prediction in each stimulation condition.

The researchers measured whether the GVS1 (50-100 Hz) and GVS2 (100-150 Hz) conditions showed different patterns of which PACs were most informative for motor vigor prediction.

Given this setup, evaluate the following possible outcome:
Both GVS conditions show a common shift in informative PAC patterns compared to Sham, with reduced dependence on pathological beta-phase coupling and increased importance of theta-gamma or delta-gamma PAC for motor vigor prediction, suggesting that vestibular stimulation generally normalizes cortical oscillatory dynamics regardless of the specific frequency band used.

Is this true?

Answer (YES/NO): NO